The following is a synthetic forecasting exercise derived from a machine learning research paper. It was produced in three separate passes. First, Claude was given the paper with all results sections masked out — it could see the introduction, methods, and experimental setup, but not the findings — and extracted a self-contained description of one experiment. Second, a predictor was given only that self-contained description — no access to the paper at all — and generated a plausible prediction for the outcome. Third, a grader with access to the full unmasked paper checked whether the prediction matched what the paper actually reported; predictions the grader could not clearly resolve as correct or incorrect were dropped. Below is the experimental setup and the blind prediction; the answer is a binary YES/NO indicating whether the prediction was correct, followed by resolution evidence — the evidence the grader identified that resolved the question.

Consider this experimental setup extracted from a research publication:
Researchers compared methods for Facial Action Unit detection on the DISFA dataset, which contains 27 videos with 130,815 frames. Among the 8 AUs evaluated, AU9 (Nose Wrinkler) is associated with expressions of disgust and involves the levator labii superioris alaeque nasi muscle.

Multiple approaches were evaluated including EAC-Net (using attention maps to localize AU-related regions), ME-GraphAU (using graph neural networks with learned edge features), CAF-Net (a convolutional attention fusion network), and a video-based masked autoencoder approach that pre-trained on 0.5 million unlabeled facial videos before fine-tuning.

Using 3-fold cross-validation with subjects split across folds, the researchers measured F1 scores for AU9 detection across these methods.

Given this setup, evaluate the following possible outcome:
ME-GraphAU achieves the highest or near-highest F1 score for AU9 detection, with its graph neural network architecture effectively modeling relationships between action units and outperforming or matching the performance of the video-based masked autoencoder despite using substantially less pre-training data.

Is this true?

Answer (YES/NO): YES